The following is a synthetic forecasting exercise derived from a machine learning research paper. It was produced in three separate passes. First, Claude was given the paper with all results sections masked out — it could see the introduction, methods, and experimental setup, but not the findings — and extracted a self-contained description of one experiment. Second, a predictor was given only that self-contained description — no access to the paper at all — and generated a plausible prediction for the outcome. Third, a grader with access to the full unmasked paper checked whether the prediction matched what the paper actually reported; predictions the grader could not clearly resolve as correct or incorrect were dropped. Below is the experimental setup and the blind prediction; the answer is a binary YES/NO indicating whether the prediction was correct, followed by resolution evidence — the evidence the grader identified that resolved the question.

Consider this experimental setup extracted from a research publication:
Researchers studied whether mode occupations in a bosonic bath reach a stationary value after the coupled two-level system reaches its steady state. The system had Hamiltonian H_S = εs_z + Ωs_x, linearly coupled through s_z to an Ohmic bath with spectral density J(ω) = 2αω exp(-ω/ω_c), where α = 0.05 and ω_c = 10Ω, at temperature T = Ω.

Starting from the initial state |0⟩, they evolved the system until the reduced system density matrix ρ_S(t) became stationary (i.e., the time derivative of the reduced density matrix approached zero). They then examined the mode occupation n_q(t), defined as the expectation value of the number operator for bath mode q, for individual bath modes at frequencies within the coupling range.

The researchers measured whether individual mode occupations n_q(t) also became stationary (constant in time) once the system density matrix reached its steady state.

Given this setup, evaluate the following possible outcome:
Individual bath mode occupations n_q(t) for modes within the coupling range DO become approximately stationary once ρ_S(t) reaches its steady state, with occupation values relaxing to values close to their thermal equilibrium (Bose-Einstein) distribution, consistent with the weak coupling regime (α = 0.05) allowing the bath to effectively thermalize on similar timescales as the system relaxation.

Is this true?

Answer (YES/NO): NO